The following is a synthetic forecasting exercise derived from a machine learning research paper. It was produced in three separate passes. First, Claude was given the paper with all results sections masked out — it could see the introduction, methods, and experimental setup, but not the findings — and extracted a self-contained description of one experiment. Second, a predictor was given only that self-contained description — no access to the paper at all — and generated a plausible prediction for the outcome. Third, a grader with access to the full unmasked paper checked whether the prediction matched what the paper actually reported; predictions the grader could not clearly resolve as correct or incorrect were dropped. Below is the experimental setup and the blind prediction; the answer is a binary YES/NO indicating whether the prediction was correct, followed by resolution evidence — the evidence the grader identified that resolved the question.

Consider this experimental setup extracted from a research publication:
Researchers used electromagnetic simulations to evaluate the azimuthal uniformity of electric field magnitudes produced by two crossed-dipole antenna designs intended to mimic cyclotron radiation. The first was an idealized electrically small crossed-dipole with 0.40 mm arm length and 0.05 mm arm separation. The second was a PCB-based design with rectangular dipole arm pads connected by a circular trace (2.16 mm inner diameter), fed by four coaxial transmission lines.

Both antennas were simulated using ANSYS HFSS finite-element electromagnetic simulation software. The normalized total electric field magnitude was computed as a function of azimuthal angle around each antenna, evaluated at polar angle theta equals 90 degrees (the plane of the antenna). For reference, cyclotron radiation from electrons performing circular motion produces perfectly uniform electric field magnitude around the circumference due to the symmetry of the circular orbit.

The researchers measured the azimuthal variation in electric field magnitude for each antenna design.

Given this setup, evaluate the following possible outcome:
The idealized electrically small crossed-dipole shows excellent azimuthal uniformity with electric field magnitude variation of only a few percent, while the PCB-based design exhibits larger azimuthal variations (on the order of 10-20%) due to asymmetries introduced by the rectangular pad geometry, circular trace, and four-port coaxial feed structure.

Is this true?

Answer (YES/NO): NO